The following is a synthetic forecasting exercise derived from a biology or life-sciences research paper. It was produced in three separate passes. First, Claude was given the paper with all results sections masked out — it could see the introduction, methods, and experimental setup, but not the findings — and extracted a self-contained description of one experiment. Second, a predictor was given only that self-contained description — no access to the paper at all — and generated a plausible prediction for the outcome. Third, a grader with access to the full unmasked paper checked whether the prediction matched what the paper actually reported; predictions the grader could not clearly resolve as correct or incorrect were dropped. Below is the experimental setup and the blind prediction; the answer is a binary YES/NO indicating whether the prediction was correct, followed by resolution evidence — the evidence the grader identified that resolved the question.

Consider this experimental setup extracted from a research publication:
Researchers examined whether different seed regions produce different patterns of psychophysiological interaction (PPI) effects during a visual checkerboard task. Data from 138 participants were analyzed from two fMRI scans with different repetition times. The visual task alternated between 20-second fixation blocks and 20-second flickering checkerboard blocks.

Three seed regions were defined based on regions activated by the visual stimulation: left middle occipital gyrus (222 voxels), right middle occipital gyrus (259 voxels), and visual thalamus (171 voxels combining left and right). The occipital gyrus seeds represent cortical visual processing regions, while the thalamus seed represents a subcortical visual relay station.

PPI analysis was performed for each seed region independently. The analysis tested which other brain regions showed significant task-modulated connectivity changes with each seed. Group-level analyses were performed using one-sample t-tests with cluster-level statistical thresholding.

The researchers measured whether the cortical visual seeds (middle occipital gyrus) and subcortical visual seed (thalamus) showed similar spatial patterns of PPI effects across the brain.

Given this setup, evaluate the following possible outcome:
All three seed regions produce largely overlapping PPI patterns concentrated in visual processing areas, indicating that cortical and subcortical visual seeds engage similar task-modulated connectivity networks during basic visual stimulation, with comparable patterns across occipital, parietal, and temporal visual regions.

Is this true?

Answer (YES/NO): NO